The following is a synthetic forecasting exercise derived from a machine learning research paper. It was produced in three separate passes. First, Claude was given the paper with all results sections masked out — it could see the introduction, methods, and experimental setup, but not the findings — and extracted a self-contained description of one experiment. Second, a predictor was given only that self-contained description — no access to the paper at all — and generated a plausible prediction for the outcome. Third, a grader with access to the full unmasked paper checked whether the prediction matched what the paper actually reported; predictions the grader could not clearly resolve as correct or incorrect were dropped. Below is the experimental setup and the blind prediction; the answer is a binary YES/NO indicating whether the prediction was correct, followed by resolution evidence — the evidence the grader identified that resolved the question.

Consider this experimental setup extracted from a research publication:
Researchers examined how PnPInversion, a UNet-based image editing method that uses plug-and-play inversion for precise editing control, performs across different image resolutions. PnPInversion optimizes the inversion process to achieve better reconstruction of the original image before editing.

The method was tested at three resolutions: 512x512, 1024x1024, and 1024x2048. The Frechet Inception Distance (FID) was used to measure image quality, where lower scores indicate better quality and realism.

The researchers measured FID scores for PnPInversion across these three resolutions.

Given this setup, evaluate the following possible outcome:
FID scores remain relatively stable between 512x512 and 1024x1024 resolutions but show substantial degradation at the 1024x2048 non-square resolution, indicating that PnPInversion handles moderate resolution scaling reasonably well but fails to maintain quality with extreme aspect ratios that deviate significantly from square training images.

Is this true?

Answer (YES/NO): YES